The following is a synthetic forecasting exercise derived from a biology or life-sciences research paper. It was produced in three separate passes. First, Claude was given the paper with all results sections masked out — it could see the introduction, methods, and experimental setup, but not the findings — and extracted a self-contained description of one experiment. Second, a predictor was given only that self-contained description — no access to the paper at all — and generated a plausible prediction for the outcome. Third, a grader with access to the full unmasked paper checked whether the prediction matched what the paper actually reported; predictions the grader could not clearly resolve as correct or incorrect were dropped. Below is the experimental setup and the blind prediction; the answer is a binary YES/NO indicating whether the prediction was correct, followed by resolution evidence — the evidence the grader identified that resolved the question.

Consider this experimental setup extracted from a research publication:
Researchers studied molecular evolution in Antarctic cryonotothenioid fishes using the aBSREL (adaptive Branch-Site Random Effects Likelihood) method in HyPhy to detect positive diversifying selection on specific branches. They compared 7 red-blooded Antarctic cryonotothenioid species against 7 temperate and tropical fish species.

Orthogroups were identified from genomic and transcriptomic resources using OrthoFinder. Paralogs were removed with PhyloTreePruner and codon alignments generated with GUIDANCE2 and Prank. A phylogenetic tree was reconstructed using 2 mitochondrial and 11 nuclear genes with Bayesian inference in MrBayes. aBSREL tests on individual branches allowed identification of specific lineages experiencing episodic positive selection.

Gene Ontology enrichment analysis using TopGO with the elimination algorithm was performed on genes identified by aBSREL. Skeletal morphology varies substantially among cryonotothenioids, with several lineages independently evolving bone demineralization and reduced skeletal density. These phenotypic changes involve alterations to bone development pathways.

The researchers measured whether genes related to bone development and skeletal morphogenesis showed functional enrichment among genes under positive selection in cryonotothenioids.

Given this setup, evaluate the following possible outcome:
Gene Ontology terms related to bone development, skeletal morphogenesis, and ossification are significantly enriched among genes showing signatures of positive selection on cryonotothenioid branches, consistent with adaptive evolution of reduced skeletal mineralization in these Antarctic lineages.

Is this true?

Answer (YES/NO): NO